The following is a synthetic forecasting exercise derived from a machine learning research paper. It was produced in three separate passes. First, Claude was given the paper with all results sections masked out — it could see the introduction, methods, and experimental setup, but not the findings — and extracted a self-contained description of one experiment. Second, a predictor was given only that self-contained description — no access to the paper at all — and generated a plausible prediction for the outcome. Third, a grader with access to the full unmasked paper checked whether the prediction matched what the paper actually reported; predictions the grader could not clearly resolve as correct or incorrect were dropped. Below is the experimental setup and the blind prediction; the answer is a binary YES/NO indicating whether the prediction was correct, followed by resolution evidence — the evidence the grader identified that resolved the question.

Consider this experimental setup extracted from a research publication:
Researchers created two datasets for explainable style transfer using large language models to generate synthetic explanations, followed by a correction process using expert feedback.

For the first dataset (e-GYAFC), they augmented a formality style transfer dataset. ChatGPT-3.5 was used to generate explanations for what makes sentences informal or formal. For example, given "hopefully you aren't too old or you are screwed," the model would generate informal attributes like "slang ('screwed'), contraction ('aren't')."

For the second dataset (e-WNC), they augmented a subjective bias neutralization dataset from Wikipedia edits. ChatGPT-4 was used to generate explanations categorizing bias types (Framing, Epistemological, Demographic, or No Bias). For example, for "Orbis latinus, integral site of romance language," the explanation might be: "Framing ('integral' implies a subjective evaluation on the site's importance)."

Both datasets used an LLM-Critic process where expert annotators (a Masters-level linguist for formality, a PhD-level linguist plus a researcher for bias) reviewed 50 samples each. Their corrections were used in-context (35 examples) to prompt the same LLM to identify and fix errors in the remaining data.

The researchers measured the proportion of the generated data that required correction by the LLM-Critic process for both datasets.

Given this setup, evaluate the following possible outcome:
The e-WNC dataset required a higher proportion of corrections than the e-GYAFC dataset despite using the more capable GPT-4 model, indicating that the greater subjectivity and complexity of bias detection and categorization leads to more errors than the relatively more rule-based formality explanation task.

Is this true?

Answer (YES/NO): NO